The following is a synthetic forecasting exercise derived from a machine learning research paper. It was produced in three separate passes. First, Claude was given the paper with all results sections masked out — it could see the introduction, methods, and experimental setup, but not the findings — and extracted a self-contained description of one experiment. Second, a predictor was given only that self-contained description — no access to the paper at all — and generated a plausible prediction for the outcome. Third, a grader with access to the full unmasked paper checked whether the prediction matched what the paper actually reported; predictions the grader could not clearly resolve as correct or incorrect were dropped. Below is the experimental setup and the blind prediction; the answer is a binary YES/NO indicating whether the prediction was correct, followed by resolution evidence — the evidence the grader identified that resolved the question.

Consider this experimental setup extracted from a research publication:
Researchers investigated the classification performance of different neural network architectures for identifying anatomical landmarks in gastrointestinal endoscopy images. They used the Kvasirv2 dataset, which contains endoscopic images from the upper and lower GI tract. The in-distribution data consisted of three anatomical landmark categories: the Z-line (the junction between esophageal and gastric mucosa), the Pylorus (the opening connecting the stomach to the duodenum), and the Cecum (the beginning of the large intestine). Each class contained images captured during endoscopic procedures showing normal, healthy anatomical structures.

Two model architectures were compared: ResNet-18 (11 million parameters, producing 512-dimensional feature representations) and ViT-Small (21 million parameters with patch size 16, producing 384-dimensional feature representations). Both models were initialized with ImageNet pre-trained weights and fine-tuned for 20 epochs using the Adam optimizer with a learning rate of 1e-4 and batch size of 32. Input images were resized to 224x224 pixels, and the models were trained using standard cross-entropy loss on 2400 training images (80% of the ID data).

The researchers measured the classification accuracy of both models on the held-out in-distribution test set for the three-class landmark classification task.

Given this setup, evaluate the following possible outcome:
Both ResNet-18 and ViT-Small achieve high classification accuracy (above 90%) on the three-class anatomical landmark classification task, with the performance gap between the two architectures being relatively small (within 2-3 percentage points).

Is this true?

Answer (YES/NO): YES